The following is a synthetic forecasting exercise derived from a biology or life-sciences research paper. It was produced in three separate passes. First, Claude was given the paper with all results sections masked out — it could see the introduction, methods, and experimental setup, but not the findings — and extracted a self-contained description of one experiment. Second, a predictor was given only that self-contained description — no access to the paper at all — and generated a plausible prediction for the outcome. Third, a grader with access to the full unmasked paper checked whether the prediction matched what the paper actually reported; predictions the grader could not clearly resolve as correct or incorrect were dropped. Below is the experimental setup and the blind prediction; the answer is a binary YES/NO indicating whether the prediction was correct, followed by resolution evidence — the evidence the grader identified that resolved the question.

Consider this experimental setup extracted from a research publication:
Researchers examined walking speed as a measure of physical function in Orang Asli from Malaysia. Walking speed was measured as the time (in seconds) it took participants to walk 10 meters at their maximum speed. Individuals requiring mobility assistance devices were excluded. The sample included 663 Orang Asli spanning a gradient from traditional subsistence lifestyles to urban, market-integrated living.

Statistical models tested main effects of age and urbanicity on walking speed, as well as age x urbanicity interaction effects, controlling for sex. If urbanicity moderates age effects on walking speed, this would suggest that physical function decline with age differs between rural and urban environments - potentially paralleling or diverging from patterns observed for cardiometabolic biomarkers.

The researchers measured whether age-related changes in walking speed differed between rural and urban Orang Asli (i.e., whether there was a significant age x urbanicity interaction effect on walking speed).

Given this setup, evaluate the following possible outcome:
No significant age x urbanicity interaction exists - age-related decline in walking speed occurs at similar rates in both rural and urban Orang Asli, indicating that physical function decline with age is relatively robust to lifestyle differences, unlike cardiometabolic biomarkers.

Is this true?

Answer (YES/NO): YES